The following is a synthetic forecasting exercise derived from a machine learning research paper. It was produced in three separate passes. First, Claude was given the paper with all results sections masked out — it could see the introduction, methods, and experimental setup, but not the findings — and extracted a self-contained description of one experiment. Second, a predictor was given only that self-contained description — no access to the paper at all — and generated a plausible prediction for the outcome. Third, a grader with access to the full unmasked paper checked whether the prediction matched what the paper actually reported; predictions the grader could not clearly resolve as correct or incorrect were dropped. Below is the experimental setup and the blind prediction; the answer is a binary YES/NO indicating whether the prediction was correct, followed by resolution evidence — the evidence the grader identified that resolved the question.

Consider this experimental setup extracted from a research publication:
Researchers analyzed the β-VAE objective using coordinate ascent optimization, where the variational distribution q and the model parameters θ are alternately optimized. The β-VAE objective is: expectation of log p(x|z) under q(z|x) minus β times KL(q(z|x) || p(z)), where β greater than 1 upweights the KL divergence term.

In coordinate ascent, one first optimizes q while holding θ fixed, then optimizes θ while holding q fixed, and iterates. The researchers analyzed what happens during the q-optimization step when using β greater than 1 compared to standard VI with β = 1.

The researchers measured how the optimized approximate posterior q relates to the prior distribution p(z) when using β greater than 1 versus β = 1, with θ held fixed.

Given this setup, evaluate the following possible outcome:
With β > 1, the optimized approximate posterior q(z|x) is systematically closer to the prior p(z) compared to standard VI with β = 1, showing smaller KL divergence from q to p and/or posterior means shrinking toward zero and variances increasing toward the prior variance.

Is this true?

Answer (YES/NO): YES